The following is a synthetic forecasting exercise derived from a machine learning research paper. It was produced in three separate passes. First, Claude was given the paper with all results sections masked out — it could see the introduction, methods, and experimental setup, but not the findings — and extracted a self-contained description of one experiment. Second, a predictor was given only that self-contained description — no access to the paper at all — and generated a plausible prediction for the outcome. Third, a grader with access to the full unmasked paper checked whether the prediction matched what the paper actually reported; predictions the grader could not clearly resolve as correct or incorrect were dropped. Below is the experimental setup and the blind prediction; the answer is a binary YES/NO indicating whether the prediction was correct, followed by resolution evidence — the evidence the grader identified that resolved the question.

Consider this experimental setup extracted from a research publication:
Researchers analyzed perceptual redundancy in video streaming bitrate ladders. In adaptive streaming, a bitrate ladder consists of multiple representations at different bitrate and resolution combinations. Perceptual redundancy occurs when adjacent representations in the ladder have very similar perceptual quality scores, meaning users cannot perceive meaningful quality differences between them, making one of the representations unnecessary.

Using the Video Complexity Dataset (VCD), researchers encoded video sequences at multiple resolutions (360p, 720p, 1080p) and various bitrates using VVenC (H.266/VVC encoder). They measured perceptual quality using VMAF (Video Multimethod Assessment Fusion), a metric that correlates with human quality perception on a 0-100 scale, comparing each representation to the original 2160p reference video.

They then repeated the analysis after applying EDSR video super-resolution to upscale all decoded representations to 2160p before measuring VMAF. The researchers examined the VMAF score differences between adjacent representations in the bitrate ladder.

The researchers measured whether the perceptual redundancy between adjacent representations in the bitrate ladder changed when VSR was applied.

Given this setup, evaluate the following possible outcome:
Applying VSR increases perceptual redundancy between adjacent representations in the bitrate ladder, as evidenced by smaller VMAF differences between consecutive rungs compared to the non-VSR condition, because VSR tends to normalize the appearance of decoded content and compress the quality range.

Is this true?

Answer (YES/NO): YES